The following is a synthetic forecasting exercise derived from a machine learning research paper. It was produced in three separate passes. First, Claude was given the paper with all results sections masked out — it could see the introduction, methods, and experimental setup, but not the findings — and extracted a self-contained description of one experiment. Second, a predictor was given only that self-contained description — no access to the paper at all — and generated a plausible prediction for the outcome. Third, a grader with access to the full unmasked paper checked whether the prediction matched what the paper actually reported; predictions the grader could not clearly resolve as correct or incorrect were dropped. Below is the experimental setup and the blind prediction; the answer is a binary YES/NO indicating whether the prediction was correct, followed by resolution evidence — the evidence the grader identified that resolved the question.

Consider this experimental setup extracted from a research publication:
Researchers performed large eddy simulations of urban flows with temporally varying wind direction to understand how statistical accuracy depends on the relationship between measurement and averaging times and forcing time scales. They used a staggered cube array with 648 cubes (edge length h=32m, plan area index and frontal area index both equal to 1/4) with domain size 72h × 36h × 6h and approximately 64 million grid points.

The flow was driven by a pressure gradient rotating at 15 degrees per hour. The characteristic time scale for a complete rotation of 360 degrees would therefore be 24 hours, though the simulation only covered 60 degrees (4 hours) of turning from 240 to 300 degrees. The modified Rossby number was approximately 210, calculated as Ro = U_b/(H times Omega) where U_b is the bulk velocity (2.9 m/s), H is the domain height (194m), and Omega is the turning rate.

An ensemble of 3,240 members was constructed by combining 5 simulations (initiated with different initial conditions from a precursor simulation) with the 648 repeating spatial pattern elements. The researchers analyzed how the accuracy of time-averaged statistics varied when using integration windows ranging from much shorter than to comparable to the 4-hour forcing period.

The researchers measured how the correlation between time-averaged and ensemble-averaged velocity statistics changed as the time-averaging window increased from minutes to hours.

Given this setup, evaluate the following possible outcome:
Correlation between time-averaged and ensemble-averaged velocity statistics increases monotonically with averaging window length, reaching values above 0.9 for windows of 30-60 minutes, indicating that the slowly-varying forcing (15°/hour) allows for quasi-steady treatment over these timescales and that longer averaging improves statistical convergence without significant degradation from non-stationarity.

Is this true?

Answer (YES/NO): NO